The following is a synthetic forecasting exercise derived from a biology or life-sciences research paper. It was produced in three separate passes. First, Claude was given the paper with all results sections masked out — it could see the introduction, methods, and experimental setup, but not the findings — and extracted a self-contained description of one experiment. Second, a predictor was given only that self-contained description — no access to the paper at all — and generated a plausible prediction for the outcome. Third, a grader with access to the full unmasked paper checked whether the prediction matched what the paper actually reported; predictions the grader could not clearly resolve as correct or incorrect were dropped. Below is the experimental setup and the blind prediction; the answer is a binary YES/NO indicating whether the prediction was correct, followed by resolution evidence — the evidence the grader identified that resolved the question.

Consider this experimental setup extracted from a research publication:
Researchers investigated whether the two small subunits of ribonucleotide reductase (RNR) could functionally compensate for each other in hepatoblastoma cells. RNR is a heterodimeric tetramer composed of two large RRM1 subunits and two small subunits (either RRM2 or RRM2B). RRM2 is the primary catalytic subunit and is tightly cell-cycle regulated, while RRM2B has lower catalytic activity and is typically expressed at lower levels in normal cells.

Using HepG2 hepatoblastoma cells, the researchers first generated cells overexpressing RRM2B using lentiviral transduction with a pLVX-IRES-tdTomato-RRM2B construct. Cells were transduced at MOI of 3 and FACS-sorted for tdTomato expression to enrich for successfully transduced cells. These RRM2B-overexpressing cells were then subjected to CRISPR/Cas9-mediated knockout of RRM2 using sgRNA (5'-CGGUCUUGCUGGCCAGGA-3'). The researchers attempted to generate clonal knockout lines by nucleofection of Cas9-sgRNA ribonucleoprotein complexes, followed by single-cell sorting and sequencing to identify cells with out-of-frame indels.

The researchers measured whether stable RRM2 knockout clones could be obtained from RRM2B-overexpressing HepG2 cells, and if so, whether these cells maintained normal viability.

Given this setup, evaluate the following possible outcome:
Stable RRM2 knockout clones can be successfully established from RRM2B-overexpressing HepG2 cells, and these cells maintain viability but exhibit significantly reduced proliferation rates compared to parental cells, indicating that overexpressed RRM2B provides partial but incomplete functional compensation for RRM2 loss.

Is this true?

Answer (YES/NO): NO